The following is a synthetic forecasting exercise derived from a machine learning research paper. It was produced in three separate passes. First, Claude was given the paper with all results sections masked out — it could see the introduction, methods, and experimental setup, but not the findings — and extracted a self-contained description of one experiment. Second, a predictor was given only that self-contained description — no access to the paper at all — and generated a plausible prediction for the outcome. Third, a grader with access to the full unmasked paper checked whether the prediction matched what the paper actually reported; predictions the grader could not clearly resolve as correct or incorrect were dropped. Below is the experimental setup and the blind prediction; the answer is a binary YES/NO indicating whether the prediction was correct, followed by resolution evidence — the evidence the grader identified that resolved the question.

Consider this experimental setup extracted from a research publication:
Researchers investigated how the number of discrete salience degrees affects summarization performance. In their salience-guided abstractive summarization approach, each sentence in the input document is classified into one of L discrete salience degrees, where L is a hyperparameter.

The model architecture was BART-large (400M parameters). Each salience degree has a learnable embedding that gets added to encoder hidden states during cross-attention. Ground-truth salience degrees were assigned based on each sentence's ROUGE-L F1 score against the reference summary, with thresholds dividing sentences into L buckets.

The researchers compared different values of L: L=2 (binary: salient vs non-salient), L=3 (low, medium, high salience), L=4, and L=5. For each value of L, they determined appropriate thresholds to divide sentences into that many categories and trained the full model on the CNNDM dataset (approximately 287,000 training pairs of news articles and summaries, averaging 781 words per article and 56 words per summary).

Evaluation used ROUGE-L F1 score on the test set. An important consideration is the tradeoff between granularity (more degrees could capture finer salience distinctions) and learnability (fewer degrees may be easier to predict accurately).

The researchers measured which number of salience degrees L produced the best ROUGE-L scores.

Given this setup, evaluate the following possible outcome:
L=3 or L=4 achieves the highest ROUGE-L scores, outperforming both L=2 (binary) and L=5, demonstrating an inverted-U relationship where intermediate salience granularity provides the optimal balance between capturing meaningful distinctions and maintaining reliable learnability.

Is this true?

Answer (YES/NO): YES